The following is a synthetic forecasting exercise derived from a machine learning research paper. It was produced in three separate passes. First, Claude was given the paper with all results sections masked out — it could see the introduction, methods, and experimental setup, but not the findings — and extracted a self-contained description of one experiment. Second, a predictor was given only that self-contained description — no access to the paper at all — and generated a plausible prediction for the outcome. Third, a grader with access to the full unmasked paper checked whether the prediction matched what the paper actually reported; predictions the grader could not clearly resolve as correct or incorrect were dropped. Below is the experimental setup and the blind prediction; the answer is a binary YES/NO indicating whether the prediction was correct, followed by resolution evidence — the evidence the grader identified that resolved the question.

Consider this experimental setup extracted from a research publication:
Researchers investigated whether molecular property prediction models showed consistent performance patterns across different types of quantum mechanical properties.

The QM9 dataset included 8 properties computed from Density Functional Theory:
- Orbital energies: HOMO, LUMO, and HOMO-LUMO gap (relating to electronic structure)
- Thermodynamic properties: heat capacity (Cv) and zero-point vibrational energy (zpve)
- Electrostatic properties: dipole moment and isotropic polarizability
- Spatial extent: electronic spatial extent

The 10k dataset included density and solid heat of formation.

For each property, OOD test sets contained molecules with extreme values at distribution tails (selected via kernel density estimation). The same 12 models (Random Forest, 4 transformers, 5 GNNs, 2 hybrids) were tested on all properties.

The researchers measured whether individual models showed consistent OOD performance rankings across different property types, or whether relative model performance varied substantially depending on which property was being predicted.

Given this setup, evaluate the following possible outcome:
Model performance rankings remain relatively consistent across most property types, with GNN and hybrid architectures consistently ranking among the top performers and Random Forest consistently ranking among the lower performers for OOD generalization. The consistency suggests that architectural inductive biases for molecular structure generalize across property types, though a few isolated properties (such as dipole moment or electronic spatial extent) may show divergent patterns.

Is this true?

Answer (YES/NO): NO